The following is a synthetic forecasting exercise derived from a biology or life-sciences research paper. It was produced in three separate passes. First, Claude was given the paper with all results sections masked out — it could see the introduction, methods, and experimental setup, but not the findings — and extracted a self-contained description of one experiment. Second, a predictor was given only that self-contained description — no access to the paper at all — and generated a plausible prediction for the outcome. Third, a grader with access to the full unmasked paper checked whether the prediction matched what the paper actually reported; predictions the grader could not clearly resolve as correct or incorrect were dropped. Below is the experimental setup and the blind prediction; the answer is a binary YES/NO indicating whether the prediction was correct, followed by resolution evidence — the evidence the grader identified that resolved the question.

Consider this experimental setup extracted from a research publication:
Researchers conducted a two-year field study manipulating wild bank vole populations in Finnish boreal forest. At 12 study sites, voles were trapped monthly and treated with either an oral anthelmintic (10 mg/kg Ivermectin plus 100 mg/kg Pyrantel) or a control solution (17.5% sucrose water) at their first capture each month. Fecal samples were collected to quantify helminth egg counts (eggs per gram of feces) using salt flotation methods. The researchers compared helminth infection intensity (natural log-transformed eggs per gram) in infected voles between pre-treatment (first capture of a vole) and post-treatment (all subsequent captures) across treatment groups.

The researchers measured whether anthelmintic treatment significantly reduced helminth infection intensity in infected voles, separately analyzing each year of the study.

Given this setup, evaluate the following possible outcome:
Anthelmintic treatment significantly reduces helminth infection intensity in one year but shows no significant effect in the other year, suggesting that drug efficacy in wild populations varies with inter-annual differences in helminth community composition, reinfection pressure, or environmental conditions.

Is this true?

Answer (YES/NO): YES